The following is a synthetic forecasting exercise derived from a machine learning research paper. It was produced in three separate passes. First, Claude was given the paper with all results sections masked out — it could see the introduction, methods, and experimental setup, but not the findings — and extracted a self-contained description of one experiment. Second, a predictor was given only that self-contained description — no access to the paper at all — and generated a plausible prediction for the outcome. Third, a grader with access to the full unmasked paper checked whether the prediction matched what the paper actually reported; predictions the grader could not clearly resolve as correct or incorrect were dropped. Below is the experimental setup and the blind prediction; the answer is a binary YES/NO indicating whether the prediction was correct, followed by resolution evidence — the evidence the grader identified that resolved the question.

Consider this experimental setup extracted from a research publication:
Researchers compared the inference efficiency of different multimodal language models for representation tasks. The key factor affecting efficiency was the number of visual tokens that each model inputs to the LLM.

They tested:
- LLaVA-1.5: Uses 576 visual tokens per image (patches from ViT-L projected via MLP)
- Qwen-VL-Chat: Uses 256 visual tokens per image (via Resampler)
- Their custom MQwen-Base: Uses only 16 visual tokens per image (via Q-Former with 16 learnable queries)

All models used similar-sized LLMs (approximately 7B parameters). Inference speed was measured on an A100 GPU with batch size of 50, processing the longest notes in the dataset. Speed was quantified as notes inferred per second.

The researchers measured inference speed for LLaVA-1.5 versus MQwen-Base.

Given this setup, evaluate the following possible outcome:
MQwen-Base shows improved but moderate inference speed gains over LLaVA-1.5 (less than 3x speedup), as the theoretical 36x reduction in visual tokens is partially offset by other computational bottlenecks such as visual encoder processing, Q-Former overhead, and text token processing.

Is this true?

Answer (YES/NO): NO